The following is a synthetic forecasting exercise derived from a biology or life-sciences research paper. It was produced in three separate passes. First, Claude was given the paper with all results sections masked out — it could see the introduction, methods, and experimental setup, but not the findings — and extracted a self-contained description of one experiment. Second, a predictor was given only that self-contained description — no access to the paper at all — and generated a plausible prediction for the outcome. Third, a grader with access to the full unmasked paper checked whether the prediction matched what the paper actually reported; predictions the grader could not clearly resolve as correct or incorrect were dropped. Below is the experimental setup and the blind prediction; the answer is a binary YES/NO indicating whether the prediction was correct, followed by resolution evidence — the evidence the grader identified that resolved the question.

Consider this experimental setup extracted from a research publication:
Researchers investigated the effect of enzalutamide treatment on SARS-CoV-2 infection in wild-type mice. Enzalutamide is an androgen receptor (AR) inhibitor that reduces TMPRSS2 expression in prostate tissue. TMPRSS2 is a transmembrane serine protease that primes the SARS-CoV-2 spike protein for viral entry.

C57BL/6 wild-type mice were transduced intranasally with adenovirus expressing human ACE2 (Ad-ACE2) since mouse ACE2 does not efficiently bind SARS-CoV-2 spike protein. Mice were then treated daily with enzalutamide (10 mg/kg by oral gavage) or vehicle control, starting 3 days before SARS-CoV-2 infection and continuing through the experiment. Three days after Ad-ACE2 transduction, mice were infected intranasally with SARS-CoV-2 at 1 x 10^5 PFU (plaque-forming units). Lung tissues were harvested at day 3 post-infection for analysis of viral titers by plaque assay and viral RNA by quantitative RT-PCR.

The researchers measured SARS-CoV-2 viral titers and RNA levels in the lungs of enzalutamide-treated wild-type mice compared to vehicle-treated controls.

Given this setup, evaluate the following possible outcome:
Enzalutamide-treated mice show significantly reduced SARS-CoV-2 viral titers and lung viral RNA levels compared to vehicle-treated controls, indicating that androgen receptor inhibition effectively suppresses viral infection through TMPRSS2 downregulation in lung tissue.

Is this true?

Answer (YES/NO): NO